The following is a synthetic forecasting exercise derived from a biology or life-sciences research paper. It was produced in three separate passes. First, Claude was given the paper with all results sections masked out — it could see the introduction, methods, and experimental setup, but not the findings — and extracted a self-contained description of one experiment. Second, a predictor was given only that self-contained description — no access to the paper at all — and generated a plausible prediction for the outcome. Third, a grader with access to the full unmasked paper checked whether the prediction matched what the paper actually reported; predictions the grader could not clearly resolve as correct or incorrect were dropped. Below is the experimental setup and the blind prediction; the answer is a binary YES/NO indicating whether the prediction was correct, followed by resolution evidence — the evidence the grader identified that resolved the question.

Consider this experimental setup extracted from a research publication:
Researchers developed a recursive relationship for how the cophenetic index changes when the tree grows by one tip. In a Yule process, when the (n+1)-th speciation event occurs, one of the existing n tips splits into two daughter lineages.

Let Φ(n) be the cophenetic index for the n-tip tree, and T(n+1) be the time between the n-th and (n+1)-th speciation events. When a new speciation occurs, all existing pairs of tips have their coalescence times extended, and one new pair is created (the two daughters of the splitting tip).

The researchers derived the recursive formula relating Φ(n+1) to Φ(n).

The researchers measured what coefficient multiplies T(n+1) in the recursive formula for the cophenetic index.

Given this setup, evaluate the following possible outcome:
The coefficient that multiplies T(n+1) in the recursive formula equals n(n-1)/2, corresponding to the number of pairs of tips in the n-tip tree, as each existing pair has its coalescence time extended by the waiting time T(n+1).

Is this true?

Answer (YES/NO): NO